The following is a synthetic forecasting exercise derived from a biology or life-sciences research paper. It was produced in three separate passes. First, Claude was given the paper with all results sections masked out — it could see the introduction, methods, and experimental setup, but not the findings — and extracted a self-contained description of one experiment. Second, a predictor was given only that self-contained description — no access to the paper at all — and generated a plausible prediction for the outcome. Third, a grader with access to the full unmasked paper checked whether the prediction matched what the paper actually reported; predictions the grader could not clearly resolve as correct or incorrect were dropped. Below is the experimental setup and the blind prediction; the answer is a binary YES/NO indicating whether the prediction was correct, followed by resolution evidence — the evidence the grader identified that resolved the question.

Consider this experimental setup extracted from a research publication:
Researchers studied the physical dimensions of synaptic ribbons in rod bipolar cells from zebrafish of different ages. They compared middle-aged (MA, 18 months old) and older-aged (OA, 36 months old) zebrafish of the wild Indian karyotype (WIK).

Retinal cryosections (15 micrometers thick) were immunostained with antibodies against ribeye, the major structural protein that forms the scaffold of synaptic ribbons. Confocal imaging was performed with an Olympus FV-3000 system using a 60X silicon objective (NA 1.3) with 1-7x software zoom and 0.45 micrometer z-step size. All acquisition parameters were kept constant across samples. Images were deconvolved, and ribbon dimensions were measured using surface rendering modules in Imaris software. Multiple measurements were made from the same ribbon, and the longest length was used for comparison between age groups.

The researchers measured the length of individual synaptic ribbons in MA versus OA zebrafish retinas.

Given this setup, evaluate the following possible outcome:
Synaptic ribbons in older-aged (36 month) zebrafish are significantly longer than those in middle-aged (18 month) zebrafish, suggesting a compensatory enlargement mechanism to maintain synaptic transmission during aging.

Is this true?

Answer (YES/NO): YES